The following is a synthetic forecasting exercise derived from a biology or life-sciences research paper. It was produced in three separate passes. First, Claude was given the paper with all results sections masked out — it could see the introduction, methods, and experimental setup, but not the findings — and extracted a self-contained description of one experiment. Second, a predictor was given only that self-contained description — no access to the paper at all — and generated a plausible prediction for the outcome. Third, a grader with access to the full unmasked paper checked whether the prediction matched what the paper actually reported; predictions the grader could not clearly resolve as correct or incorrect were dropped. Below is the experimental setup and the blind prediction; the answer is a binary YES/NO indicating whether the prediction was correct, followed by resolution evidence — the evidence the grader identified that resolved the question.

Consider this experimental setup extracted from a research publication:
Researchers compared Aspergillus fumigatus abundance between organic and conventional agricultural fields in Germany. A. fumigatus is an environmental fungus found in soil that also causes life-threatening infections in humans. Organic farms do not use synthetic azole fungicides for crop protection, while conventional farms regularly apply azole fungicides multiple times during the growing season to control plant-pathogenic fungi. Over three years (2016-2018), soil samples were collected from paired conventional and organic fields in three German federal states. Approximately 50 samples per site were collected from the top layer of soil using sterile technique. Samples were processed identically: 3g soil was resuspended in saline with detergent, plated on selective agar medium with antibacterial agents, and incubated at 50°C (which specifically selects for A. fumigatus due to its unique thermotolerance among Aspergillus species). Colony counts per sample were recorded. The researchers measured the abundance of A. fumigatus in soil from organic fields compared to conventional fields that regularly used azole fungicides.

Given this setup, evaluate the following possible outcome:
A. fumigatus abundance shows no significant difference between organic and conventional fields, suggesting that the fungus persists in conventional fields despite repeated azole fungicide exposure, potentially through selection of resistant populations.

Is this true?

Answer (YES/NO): NO